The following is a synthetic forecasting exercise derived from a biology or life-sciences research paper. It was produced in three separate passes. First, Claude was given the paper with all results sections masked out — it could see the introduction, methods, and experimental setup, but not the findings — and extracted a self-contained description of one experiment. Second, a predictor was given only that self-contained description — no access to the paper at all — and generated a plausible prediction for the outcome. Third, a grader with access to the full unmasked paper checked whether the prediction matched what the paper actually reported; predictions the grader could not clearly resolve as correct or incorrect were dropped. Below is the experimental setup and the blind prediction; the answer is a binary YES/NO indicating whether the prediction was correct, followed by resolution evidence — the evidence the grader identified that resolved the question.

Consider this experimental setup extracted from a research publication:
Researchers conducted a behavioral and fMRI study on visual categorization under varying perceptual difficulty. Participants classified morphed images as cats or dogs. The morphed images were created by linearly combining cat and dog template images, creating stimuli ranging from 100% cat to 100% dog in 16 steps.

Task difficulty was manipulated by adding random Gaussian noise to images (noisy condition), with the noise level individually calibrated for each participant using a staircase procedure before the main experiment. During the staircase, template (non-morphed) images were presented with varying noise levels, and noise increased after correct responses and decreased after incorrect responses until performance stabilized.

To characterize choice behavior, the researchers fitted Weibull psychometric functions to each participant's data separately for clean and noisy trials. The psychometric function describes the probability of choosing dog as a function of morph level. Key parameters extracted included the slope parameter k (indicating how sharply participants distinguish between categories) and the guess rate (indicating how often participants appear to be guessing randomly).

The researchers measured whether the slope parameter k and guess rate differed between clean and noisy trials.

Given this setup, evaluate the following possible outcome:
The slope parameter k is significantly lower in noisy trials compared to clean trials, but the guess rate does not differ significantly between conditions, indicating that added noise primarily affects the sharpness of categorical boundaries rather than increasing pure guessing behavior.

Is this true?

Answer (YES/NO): NO